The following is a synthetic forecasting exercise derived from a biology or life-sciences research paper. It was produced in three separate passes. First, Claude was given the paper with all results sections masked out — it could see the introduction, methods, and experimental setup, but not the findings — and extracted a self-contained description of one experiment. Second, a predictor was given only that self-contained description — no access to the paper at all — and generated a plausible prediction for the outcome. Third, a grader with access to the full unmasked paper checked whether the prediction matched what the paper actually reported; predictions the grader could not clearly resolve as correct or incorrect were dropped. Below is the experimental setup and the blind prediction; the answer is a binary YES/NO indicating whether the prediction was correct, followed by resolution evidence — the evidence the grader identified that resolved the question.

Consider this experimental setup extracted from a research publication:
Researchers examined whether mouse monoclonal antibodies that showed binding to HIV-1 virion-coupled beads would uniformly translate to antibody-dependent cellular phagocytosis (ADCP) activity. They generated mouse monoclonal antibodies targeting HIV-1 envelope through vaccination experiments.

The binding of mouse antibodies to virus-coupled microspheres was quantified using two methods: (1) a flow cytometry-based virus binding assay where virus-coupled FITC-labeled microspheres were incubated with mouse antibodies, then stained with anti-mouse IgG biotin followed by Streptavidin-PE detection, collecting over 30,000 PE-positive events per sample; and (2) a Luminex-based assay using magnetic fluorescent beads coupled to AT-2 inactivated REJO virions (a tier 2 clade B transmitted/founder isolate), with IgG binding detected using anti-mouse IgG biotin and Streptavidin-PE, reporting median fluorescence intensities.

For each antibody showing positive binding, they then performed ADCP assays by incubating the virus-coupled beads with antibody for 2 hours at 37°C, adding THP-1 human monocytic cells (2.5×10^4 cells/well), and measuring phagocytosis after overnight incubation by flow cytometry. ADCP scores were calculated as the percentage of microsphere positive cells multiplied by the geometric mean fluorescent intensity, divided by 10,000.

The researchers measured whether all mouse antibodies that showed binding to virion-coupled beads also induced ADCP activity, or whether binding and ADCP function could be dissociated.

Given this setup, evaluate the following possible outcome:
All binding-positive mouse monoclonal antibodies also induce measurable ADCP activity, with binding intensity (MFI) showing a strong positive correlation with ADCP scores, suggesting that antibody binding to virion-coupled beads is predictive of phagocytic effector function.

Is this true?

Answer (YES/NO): NO